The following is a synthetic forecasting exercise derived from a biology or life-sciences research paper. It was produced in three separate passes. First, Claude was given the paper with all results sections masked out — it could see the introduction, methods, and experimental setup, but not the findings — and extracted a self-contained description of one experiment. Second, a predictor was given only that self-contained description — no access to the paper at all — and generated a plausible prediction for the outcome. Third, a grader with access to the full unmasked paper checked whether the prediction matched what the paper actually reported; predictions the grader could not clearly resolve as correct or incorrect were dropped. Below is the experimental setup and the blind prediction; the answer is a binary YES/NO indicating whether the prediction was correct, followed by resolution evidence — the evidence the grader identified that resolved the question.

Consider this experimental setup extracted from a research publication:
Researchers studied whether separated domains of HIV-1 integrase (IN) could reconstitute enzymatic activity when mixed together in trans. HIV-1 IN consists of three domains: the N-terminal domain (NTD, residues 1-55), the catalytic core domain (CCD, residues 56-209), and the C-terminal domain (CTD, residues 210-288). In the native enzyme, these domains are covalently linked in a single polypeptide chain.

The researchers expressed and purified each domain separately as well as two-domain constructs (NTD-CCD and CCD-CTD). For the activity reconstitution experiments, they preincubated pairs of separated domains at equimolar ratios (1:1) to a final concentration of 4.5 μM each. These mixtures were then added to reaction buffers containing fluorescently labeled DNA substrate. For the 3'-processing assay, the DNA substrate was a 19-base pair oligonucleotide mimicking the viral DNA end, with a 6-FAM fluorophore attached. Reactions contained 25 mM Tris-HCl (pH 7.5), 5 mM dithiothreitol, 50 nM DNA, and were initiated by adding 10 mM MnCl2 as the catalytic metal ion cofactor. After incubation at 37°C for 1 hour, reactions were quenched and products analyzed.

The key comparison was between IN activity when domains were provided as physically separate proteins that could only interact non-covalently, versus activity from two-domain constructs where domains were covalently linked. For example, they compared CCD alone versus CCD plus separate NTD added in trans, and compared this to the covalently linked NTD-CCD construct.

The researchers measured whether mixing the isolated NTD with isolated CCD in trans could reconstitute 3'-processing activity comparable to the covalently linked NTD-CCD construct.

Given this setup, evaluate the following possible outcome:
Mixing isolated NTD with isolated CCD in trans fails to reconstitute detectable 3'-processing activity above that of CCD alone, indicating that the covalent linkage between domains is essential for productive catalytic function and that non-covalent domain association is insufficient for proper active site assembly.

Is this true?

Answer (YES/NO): NO